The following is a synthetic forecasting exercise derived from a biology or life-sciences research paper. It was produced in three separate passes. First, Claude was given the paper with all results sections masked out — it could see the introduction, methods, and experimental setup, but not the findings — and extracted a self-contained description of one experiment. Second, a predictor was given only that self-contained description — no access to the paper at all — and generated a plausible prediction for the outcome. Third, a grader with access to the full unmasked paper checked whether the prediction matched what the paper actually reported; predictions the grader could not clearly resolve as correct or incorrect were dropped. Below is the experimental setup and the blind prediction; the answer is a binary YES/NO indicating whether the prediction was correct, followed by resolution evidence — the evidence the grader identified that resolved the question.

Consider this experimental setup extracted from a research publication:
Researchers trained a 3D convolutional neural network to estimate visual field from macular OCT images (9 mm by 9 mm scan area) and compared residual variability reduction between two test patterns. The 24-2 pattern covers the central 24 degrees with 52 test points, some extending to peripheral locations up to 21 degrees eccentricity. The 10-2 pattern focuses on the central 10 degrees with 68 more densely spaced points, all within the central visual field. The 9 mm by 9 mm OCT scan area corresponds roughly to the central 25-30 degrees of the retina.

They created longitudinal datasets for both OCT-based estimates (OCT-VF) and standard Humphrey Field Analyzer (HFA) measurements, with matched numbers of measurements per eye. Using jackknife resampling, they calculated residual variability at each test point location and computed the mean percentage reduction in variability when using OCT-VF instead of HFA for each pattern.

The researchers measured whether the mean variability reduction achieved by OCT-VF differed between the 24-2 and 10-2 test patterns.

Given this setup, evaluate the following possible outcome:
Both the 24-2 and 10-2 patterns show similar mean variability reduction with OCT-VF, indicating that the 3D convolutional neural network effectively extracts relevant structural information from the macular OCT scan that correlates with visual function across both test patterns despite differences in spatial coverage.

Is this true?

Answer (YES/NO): NO